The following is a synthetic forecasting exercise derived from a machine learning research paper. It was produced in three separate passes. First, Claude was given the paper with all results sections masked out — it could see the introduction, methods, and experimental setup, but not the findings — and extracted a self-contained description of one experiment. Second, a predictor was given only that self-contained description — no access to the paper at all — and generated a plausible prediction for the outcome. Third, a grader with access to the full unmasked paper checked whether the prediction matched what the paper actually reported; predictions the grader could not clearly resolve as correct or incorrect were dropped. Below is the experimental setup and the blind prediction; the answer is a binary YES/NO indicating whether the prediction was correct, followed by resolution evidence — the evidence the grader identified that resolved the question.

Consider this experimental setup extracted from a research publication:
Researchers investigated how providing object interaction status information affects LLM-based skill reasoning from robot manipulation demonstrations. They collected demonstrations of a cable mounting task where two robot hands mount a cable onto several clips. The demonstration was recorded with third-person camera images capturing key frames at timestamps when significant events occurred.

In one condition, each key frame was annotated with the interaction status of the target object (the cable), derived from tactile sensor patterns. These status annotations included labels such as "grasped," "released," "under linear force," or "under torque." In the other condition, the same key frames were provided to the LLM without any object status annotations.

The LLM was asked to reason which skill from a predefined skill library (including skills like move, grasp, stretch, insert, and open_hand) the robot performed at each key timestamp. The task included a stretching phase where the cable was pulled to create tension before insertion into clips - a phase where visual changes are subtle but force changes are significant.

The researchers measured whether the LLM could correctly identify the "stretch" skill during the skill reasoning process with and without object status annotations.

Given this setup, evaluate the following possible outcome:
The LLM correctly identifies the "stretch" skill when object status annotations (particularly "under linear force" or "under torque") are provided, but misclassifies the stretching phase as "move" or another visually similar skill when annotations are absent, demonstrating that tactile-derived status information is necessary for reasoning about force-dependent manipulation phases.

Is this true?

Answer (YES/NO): YES